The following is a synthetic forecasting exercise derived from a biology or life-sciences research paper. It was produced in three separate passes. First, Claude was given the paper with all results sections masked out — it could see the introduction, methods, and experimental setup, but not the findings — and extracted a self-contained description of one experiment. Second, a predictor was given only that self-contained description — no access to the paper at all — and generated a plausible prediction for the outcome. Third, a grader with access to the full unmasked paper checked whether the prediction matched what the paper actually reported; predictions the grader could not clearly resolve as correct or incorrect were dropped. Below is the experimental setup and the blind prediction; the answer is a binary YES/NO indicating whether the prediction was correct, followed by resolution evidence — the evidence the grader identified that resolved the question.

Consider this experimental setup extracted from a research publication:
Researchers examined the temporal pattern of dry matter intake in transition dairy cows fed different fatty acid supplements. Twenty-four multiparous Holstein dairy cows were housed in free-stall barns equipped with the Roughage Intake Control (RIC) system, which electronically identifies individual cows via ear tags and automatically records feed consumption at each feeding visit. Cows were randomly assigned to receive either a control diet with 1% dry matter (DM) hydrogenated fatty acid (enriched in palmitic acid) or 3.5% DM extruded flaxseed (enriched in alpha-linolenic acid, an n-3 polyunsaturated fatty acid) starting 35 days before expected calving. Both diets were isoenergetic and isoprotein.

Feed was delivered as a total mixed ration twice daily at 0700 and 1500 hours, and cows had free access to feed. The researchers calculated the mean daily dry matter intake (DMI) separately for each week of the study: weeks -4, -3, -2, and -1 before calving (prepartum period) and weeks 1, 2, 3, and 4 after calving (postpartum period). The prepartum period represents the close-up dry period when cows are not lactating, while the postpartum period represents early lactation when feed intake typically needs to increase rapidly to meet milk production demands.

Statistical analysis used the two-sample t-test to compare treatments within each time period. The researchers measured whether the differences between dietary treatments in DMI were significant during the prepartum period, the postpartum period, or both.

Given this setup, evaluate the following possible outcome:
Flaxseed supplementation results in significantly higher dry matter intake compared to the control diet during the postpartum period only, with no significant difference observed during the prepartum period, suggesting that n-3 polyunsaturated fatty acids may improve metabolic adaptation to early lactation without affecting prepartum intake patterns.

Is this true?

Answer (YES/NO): NO